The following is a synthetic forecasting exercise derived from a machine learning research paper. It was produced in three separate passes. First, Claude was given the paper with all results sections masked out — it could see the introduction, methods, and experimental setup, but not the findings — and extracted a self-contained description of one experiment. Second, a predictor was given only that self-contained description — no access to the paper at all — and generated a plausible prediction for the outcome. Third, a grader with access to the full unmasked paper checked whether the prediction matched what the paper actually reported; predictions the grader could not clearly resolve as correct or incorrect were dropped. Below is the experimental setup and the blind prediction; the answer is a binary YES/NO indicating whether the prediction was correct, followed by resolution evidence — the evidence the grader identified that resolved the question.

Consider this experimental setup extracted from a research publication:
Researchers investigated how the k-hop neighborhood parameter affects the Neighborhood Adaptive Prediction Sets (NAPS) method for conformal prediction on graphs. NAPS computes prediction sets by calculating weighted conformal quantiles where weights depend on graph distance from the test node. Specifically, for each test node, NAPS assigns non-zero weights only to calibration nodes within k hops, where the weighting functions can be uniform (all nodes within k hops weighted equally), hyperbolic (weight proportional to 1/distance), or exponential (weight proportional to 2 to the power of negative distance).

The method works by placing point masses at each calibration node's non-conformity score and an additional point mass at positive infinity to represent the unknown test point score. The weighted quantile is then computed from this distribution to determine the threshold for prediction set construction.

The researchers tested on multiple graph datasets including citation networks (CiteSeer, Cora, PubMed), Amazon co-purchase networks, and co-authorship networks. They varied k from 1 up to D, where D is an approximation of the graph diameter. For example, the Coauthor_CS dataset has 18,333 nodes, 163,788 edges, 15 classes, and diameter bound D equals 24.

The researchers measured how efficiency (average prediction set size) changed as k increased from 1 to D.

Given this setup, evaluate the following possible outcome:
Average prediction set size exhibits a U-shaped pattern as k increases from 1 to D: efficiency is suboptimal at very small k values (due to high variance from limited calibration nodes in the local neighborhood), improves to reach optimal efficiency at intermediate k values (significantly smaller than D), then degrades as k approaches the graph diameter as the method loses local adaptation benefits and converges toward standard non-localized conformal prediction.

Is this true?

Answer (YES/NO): NO